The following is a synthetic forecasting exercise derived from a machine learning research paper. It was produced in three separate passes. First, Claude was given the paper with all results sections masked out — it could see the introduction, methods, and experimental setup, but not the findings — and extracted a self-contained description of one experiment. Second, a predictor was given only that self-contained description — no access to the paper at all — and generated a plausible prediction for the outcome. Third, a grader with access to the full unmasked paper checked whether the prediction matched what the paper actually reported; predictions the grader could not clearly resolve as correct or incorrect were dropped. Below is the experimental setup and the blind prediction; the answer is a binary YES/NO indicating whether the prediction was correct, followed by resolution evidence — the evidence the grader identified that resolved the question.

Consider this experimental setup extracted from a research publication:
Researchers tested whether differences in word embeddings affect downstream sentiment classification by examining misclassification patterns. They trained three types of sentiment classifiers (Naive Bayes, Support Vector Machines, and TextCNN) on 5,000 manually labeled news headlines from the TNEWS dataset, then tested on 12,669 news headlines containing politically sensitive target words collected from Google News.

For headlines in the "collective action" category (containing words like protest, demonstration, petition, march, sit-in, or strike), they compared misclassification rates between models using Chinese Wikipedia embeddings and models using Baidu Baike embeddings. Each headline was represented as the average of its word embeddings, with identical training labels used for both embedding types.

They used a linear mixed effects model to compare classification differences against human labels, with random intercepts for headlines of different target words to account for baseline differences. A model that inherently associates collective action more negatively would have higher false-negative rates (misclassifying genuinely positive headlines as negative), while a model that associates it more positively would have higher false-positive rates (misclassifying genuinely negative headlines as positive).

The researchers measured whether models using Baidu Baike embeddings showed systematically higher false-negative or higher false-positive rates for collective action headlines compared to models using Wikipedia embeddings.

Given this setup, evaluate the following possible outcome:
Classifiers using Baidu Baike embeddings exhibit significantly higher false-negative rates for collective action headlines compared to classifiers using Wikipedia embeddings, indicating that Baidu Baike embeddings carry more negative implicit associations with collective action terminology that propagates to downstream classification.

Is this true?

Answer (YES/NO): YES